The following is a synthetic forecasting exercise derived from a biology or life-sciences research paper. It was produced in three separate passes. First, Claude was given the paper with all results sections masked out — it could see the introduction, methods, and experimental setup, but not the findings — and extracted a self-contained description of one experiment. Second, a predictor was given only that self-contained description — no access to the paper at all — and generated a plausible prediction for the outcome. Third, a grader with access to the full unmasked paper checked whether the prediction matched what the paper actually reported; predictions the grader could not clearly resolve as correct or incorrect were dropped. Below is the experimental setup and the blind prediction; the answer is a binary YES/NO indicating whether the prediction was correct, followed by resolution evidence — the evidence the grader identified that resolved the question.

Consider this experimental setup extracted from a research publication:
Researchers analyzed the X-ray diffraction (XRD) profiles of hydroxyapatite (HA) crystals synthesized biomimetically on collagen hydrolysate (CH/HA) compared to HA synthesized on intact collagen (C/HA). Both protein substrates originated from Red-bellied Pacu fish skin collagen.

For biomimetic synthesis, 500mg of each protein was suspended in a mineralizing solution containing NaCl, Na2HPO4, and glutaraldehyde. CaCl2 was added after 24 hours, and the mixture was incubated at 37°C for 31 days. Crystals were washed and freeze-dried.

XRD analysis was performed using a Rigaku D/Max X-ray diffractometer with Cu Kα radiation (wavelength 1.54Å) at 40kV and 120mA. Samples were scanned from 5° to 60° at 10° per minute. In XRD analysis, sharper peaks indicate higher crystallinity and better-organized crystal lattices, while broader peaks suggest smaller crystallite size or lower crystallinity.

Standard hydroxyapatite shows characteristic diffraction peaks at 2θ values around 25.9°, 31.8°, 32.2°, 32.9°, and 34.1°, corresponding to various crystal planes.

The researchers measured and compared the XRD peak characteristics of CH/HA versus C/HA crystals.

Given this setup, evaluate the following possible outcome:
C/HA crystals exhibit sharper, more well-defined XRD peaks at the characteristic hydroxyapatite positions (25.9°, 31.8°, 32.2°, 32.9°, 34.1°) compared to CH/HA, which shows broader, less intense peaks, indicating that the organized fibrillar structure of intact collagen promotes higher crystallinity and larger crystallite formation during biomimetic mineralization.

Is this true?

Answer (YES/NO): NO